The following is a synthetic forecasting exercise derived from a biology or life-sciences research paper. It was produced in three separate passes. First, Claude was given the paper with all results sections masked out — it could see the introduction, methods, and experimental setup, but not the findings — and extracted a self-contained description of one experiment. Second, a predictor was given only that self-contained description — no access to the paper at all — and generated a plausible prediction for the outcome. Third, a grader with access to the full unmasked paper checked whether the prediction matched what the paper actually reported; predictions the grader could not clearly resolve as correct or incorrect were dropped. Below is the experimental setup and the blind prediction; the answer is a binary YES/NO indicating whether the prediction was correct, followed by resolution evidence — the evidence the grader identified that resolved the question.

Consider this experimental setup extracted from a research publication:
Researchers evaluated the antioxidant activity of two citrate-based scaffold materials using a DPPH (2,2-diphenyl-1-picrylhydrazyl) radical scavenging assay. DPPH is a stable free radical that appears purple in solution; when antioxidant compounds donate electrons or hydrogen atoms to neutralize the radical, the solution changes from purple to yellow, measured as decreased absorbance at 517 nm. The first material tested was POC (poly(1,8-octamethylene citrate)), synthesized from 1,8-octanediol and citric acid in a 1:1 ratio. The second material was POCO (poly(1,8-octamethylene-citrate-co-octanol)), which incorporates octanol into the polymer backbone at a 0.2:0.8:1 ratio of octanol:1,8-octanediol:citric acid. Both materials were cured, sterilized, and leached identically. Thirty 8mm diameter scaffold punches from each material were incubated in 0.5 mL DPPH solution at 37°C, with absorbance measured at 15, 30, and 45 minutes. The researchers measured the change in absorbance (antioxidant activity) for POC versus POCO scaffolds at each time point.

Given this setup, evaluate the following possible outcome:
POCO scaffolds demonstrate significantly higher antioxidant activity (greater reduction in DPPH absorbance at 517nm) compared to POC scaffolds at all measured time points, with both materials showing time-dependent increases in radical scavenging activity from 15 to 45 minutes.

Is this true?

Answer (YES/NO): NO